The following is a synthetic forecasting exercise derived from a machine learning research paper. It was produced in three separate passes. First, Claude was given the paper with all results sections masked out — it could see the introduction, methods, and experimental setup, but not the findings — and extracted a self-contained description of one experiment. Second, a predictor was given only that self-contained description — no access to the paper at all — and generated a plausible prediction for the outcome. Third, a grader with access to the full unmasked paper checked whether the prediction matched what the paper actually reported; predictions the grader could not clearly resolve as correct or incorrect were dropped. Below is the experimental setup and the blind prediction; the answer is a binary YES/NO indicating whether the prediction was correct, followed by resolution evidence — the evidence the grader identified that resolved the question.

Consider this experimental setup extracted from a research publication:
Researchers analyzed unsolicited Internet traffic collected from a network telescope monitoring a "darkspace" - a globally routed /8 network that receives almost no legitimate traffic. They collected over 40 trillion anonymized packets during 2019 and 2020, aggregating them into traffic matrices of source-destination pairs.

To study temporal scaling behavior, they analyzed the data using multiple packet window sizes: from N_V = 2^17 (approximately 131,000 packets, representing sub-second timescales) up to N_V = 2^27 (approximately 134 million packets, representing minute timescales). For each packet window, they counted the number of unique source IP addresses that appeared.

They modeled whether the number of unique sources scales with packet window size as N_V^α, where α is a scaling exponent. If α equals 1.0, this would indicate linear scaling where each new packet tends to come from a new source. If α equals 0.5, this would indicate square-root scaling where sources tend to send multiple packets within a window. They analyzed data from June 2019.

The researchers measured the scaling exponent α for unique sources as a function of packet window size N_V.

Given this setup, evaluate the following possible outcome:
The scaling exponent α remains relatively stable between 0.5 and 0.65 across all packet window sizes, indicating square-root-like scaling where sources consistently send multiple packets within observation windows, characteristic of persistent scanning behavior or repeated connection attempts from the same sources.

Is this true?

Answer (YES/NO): YES